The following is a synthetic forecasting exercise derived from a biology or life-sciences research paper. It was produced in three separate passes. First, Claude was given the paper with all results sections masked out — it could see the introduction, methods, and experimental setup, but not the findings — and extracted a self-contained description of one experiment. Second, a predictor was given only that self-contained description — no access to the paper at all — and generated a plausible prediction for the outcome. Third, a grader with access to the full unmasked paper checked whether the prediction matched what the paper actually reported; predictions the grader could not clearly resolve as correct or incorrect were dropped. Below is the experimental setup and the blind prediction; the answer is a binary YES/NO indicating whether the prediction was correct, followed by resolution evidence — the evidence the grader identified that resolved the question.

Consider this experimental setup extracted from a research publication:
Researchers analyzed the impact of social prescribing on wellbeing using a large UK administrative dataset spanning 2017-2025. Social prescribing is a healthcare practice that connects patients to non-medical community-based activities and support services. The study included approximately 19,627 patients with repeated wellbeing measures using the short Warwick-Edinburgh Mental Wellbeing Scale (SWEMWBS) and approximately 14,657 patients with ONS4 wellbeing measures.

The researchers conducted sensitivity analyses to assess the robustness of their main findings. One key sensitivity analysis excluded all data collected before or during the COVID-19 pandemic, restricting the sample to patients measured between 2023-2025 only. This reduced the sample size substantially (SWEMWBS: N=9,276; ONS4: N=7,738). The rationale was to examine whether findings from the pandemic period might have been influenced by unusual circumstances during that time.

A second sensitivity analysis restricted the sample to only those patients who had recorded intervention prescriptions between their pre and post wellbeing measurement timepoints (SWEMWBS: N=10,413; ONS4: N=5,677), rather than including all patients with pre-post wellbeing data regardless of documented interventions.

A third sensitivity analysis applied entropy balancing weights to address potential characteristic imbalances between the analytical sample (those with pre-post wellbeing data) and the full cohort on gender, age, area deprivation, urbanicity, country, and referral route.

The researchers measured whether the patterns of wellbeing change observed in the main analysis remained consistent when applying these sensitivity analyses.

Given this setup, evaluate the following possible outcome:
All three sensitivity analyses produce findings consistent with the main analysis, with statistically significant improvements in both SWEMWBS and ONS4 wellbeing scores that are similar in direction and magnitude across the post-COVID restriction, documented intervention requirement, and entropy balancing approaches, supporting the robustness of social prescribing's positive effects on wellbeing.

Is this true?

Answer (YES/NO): YES